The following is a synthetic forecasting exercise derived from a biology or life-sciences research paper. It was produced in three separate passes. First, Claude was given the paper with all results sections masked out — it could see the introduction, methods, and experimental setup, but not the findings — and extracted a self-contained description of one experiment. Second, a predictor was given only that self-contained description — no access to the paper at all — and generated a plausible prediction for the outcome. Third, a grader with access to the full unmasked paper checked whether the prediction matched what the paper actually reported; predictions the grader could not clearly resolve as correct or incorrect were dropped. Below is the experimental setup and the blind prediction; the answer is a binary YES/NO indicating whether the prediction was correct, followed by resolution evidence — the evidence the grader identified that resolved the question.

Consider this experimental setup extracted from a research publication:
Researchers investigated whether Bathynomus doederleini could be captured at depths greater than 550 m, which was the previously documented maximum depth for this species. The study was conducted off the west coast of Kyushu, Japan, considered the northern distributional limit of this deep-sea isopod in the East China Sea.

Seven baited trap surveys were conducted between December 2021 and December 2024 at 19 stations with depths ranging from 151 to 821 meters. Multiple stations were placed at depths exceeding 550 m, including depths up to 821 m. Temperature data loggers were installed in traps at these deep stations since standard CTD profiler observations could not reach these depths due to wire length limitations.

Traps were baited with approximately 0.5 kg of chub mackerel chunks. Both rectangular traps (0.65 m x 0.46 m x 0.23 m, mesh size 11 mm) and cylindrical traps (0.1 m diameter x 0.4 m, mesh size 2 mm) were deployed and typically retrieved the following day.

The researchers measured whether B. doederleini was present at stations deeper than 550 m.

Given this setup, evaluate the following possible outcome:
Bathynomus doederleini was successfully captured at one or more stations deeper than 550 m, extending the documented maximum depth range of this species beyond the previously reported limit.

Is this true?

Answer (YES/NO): YES